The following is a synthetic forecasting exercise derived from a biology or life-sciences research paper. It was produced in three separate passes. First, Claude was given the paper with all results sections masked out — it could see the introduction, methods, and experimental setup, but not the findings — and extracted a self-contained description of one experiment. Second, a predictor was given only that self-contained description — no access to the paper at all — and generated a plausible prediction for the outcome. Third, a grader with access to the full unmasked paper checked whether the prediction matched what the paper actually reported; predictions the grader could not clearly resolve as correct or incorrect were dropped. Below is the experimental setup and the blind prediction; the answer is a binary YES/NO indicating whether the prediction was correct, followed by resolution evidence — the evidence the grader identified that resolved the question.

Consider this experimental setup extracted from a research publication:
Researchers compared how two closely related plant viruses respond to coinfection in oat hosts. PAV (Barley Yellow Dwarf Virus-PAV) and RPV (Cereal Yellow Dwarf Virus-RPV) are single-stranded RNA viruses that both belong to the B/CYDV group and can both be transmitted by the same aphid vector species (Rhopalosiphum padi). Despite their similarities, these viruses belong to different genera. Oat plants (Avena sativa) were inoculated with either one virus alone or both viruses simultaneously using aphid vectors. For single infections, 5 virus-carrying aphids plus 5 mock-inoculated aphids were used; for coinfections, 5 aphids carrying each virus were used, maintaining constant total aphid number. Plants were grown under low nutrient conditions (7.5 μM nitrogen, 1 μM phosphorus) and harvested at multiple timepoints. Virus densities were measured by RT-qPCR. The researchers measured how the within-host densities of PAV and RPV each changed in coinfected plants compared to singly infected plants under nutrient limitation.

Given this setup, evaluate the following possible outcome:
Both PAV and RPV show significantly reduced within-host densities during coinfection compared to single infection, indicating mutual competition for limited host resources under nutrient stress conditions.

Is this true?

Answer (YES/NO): NO